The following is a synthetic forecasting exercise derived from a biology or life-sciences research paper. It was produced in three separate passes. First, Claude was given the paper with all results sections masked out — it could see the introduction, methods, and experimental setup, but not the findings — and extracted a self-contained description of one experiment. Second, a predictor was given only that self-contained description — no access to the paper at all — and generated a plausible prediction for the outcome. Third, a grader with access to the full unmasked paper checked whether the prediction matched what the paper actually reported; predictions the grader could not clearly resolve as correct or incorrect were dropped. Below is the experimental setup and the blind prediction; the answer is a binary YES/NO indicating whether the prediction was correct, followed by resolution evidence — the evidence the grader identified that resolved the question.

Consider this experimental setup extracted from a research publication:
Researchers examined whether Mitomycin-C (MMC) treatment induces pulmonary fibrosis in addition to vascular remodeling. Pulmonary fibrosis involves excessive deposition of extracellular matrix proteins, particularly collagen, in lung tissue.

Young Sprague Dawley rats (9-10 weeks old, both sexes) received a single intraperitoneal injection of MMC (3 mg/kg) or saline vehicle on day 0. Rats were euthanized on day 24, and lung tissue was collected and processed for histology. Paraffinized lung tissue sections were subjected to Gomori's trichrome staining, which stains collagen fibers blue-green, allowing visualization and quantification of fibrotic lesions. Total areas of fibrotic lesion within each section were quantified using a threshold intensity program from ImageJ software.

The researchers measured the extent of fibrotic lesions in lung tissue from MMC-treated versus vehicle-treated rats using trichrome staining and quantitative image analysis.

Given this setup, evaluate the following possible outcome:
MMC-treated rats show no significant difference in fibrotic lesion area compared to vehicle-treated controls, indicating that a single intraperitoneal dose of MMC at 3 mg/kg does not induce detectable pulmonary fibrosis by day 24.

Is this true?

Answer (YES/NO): NO